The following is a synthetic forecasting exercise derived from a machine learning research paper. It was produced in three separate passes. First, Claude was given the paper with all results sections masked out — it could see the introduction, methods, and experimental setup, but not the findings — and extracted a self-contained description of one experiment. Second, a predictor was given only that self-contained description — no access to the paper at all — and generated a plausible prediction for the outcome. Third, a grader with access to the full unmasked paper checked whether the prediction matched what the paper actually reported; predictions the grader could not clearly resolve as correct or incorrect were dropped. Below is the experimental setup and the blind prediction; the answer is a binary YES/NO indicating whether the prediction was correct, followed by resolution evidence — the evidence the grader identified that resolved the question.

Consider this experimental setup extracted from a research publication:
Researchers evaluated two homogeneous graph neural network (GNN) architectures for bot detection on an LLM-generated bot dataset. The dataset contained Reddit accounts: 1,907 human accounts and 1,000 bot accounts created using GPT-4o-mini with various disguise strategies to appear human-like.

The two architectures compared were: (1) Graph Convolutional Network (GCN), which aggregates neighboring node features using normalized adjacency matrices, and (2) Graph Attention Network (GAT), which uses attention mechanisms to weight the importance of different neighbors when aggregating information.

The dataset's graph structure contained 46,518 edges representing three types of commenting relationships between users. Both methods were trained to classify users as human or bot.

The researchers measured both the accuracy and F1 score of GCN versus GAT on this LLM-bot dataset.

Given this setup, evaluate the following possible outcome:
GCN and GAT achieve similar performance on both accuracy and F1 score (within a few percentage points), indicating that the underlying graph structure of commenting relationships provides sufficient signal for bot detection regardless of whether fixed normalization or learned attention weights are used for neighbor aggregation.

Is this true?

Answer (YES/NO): NO